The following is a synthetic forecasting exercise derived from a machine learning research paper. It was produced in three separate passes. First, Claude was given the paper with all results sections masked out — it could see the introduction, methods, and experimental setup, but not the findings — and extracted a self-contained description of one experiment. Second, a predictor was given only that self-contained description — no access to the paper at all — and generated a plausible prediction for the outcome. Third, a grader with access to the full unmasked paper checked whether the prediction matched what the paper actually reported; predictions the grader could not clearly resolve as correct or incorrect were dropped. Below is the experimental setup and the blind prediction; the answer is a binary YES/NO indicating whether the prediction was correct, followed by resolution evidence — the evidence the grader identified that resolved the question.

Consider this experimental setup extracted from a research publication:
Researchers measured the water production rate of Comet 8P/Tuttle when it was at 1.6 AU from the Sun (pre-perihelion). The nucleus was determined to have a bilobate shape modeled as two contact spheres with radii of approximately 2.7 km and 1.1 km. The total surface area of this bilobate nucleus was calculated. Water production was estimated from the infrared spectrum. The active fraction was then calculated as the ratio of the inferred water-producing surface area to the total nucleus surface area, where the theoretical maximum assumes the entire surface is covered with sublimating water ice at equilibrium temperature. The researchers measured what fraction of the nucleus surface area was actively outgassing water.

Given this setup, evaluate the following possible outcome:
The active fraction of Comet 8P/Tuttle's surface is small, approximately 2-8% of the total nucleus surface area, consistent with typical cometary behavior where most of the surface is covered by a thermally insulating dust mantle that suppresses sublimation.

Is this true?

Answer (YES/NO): NO